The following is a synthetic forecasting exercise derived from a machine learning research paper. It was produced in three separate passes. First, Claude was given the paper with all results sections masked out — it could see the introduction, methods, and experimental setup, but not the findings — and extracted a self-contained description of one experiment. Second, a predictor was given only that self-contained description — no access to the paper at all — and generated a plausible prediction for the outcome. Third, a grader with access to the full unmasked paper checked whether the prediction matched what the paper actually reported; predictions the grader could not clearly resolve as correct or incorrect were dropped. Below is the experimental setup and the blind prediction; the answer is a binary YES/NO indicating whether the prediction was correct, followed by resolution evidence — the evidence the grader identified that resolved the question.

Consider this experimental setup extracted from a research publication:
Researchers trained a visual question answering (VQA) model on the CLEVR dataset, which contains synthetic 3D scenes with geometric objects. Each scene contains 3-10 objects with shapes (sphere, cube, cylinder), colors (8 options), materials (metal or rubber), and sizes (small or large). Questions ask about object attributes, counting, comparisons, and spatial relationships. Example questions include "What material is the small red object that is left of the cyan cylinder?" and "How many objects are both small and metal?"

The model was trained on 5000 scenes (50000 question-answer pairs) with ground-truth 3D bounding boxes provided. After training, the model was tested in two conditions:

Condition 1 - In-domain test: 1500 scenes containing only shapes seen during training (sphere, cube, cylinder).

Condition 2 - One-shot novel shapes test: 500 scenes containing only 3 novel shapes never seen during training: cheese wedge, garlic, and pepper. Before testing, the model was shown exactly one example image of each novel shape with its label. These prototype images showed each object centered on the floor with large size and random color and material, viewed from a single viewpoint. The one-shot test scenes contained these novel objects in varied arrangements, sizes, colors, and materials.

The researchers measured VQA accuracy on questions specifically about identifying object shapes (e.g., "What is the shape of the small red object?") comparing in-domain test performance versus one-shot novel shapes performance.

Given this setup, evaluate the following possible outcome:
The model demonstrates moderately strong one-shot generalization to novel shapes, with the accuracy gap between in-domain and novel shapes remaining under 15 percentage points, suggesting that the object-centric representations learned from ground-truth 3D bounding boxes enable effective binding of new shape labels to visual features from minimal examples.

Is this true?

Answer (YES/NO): NO